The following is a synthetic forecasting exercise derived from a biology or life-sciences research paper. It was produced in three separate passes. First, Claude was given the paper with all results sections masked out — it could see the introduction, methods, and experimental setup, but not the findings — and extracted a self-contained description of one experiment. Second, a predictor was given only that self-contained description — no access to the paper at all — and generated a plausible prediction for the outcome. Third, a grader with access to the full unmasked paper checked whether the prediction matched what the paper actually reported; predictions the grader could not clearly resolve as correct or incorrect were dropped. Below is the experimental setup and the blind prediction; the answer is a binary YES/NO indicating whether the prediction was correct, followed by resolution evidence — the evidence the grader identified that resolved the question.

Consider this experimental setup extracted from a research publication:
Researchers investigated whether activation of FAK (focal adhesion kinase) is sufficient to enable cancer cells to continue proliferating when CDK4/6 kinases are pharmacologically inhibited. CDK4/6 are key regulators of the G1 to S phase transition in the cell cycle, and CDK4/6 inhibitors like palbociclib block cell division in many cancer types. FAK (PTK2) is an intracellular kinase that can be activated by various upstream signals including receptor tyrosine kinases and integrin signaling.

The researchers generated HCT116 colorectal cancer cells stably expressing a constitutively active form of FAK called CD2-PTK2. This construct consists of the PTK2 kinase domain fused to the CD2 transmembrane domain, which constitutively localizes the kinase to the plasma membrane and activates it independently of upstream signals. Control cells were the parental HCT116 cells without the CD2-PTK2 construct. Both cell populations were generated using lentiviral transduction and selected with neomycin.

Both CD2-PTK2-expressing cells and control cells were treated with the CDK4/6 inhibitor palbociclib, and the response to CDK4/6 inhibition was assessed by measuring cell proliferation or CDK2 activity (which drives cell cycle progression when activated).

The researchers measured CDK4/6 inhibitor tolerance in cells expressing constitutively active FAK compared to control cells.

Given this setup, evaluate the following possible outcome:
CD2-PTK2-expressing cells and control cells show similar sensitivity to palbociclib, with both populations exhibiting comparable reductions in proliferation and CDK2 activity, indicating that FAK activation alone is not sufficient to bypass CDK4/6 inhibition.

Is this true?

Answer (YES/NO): NO